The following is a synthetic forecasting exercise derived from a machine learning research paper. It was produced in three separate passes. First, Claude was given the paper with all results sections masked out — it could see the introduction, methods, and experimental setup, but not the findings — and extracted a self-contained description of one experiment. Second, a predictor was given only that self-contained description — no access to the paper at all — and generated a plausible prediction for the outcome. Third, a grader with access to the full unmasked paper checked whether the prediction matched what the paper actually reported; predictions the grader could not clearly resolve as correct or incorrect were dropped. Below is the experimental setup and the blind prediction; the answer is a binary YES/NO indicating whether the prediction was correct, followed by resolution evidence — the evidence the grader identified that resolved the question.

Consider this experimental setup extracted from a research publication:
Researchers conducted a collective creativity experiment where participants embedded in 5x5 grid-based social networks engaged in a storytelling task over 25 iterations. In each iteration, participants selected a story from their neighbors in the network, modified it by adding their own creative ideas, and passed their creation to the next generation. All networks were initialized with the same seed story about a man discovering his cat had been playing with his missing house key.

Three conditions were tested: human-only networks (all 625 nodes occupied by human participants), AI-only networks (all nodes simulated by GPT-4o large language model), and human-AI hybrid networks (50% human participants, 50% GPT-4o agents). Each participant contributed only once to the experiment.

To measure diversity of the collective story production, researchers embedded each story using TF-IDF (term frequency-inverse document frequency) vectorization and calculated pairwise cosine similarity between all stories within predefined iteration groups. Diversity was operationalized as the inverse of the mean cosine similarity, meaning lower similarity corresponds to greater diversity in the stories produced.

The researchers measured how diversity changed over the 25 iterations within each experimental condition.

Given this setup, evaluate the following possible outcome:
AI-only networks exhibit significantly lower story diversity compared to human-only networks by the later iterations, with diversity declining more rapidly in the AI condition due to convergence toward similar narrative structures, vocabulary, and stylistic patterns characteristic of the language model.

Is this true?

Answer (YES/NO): NO